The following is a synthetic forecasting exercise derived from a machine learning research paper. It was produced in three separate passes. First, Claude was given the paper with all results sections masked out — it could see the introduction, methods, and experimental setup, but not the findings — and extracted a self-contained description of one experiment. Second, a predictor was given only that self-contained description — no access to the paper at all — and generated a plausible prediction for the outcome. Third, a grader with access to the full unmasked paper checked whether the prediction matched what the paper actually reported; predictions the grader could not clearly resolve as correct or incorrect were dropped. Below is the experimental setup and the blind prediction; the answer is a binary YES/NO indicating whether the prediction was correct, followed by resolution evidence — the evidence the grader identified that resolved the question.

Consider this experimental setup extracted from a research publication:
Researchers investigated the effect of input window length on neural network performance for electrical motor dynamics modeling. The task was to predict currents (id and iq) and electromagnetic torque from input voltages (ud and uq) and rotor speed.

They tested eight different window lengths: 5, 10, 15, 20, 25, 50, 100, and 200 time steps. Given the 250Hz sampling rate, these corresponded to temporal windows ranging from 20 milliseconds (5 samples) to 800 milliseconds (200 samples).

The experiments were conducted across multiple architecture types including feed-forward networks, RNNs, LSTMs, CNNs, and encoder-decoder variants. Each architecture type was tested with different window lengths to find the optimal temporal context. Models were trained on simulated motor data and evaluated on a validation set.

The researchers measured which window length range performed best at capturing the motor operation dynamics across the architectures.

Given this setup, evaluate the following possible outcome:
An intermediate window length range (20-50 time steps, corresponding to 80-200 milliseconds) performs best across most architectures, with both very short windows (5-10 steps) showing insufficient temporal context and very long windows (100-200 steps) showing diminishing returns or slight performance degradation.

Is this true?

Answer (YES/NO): NO